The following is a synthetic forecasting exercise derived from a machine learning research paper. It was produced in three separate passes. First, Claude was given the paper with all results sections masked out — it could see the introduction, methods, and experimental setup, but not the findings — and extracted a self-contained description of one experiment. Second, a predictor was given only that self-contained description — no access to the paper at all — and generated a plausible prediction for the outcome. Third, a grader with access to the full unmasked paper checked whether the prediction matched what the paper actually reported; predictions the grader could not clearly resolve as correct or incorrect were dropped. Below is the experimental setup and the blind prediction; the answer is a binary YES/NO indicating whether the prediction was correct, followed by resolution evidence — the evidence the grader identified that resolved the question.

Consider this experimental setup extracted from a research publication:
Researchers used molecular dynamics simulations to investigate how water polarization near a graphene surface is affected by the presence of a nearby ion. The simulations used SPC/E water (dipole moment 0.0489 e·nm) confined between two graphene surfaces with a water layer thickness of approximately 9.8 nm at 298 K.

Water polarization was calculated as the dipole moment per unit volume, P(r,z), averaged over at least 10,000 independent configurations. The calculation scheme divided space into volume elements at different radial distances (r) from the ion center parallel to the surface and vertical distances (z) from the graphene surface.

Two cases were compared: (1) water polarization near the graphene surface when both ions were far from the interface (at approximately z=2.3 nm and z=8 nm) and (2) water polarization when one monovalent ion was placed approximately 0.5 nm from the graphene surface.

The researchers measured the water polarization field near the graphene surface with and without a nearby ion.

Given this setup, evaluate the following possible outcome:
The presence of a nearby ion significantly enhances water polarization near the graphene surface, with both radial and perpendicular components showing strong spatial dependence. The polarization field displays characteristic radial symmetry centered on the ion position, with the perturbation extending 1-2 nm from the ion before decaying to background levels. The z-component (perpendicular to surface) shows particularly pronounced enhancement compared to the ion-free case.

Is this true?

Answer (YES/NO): NO